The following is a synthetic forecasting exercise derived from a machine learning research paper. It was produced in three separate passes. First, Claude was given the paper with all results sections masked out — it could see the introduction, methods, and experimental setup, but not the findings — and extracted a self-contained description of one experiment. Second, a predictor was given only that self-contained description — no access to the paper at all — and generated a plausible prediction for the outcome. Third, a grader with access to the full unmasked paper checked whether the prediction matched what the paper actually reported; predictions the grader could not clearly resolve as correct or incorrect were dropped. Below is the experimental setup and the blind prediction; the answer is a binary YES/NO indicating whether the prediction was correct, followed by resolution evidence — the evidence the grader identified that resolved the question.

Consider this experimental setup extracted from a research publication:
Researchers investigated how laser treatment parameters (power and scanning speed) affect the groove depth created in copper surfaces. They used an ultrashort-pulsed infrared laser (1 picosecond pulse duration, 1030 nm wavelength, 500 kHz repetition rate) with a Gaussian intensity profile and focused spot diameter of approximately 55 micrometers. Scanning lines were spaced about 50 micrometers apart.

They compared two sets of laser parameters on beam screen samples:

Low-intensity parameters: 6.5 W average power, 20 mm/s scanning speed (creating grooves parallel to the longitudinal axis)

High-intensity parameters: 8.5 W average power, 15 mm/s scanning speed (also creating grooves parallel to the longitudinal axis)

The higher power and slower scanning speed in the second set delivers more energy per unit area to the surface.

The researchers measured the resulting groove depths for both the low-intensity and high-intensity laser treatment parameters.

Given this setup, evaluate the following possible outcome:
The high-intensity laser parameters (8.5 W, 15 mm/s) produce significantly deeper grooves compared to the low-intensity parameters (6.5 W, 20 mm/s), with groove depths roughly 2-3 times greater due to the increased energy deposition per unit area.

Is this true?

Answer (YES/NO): YES